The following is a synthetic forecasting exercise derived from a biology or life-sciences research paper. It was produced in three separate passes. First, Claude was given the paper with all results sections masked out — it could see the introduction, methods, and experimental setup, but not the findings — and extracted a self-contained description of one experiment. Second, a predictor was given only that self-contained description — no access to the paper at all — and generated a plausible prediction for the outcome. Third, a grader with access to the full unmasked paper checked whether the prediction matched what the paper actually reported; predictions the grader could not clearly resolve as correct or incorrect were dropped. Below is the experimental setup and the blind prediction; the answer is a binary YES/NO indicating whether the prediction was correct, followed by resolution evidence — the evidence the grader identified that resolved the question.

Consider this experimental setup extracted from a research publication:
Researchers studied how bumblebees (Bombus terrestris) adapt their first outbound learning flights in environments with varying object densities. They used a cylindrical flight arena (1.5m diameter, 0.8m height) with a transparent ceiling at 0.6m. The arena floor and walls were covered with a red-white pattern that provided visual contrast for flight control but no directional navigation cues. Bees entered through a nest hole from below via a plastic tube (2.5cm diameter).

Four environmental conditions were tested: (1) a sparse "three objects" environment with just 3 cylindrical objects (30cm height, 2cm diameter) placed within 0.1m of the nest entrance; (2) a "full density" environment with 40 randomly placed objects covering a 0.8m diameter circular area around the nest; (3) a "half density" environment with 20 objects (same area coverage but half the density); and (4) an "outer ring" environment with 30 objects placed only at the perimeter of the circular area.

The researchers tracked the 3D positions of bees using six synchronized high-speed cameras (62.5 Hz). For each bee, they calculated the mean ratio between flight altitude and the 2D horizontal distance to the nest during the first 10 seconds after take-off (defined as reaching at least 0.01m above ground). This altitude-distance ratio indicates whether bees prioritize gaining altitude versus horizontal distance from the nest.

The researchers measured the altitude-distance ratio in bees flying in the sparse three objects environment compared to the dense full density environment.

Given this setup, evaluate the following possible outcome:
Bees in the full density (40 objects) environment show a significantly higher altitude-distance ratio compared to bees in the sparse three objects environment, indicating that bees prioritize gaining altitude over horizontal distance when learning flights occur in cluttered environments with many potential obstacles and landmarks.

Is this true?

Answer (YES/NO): YES